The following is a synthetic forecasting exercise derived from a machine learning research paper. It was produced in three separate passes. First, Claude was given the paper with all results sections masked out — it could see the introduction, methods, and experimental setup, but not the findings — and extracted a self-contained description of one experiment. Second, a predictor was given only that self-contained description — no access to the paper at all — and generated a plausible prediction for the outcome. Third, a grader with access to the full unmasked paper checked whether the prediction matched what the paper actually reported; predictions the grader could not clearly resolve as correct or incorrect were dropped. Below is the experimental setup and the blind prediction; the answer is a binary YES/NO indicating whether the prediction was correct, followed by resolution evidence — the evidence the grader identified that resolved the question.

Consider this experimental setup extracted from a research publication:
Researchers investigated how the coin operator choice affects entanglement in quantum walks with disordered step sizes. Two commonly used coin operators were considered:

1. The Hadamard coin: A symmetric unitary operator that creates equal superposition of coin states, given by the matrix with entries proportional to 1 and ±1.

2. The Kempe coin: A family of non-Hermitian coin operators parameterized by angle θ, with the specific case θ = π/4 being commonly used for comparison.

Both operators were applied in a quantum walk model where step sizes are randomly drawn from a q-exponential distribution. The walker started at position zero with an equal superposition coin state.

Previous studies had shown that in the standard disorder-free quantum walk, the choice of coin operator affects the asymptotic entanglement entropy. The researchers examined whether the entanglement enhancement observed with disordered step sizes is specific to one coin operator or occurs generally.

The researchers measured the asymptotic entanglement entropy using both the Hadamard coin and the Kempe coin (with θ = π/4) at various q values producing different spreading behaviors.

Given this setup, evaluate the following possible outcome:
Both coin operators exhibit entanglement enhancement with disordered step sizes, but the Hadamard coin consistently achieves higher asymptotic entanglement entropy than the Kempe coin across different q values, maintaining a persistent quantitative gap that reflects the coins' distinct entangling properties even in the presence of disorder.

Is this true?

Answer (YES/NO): NO